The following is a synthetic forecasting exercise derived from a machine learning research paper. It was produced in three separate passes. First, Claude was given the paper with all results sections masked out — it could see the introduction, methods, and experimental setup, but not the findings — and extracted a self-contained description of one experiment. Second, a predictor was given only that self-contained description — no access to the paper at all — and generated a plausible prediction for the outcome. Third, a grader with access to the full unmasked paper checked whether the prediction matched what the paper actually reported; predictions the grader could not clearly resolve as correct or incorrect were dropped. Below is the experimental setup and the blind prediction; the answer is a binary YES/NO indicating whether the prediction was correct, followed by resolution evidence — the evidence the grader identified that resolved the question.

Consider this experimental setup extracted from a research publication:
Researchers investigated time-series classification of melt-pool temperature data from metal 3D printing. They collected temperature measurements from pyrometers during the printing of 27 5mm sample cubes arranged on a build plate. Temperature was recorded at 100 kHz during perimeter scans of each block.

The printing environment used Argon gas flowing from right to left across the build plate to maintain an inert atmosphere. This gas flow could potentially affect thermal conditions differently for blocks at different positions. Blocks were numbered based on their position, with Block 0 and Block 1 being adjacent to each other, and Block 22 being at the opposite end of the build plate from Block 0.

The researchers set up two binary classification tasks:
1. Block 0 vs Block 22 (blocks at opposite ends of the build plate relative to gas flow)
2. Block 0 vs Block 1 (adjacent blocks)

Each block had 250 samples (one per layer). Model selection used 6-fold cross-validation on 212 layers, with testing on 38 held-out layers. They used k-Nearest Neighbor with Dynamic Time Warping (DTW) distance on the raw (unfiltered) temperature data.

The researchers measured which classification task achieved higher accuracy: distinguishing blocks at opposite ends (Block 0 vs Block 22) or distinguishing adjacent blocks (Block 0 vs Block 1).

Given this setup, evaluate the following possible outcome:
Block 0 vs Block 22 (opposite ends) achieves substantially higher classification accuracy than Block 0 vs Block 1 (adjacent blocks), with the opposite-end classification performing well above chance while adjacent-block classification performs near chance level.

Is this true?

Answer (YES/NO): NO